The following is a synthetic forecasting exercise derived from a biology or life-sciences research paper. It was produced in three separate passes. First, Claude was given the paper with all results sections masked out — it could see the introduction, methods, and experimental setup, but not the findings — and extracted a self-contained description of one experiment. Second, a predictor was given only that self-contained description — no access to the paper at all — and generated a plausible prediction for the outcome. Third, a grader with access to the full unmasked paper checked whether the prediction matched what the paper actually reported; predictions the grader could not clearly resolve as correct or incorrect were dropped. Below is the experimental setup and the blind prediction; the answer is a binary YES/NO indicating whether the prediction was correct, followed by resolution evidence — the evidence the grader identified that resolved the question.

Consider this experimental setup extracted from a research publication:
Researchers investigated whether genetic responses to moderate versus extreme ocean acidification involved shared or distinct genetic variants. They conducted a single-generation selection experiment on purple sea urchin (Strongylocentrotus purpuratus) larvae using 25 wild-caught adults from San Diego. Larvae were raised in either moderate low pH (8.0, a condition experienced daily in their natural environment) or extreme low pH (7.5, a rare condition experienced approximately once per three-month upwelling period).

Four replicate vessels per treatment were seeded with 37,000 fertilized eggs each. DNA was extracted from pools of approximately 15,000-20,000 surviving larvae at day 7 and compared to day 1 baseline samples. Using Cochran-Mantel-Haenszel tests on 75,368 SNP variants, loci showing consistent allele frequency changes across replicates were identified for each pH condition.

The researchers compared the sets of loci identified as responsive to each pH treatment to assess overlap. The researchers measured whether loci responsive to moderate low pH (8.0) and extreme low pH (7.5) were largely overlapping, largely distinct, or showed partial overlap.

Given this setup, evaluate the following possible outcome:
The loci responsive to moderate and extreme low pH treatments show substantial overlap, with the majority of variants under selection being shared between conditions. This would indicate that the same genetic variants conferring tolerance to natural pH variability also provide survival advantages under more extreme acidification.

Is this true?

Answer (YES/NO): NO